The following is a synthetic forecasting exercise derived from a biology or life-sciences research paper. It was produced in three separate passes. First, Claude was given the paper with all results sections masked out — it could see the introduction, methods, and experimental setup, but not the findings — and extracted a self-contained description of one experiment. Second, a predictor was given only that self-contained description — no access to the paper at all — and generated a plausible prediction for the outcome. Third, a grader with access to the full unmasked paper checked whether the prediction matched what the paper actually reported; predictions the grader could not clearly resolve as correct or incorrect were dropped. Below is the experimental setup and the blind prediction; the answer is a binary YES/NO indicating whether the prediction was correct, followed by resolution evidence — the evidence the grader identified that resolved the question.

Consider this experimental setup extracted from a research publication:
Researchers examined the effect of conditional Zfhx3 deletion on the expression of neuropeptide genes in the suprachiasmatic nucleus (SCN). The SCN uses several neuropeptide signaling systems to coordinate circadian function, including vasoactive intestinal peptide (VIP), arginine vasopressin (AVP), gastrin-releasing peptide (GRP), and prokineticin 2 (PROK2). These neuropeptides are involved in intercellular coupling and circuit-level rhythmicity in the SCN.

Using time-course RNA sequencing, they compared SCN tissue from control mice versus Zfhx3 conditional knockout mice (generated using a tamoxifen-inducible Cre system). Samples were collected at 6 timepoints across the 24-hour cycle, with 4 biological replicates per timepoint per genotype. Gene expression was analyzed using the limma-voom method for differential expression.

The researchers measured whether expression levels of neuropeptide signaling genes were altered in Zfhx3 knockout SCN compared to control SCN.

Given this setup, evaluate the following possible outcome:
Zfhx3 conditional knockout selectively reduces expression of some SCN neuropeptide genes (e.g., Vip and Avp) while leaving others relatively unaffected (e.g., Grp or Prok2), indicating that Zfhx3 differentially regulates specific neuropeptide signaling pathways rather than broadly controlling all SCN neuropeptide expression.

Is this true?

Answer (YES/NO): NO